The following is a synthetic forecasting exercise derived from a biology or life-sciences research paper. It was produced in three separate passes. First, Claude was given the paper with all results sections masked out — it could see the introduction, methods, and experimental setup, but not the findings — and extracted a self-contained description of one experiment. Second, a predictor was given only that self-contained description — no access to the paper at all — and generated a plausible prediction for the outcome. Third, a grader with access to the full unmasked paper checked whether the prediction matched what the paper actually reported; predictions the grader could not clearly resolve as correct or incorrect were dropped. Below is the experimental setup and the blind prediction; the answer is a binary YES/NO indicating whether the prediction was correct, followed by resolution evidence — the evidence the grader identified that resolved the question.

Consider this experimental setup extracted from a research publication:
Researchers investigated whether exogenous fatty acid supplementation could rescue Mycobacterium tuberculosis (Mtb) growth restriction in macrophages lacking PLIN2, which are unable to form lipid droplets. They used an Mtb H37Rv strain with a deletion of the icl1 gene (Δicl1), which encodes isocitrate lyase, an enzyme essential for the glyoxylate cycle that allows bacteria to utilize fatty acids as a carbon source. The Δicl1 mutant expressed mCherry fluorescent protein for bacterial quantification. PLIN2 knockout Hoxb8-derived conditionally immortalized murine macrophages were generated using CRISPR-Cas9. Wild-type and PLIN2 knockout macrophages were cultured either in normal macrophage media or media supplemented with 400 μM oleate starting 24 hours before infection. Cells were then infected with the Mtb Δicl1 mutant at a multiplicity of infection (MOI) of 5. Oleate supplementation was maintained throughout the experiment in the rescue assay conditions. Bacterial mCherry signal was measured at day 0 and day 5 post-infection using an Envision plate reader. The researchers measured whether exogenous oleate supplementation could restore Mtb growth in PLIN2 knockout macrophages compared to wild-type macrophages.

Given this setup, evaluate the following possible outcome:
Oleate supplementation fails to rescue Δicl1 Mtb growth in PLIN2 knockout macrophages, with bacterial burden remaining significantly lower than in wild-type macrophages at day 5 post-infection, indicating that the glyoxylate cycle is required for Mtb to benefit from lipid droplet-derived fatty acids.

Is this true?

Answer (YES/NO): NO